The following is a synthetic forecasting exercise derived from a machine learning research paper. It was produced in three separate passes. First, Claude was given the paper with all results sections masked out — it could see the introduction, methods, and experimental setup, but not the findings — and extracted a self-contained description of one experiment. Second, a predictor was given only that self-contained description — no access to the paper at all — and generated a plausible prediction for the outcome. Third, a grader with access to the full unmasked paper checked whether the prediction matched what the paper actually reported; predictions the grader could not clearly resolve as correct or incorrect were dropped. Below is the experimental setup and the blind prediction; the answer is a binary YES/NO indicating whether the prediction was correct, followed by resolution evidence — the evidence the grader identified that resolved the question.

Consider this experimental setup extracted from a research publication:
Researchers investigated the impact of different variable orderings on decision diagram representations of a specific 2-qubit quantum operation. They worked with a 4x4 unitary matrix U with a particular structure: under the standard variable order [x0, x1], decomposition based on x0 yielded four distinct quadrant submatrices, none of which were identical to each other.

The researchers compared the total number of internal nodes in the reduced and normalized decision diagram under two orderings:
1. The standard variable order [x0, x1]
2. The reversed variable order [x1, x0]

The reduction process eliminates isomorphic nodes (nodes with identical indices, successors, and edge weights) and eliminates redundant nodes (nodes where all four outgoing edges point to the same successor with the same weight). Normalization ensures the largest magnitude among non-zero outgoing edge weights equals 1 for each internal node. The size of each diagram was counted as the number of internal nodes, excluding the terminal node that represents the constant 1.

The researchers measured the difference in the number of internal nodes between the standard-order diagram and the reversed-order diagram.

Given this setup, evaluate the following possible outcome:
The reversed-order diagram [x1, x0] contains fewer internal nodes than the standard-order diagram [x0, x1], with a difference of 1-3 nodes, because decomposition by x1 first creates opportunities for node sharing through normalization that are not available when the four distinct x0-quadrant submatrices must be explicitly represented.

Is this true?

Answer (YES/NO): YES